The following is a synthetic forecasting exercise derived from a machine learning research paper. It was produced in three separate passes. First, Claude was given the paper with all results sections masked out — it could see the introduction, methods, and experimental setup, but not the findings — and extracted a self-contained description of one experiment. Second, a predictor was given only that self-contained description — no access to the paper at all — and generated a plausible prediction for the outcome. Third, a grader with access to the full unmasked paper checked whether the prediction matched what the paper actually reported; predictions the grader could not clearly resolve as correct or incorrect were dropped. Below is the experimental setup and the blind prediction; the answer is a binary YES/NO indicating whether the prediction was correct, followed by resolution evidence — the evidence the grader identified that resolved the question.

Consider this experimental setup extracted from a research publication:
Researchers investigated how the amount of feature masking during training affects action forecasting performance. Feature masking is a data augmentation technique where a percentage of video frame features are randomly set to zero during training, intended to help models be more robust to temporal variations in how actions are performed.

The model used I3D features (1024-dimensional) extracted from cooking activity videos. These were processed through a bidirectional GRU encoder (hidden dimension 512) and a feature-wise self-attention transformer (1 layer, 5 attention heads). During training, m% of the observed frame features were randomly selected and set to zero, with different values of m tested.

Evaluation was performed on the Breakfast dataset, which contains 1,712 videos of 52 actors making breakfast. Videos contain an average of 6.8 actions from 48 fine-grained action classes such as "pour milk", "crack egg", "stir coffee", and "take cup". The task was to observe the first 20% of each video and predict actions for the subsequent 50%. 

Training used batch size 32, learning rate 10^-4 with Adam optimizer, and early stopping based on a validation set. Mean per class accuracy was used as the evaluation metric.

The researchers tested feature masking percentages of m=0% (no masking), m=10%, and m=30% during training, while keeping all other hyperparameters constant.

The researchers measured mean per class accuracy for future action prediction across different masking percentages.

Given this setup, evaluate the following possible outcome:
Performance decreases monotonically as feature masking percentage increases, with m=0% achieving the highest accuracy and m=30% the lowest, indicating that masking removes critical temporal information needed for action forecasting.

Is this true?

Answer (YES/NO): NO